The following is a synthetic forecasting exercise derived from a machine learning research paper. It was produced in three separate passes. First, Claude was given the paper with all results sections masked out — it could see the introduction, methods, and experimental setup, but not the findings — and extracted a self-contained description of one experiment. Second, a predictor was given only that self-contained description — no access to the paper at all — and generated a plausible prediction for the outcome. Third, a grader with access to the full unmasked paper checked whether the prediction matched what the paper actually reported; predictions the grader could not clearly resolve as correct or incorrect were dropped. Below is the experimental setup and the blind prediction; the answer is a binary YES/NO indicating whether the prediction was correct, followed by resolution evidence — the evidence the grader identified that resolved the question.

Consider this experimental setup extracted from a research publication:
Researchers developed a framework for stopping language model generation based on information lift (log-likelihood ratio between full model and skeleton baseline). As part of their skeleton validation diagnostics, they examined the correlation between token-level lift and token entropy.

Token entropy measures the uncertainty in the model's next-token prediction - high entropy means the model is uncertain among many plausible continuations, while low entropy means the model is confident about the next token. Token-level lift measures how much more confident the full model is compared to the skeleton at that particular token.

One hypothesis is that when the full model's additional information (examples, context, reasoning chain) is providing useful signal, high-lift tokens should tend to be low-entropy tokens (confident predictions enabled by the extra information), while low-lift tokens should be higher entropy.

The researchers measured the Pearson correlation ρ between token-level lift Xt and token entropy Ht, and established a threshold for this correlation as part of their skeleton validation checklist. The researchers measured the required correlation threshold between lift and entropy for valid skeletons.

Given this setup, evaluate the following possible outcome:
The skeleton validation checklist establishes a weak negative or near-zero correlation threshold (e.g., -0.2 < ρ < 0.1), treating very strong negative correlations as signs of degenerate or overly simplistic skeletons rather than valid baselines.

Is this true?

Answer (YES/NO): NO